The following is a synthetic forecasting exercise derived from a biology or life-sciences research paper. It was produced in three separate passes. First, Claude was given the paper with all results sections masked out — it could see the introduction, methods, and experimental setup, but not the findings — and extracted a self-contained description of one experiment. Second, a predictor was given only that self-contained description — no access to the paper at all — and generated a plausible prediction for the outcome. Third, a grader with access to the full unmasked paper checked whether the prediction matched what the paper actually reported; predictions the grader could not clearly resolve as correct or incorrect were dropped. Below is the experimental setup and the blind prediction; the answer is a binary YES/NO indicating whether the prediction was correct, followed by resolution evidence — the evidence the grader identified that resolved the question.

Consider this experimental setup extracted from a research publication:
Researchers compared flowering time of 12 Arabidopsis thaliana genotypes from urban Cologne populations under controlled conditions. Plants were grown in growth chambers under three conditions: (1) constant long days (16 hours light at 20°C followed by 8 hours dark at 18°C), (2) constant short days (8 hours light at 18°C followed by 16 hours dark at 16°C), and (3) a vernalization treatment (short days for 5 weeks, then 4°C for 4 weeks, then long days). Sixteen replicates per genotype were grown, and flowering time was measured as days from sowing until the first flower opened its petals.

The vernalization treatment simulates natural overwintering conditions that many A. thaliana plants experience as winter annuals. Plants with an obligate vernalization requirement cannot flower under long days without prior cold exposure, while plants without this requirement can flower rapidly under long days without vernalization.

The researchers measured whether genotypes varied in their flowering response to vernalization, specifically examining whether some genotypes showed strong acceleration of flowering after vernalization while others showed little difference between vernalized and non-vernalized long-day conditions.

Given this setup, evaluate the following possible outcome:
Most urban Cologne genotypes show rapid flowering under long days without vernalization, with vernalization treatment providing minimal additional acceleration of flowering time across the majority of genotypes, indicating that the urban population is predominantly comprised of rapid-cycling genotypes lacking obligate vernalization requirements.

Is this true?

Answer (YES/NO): NO